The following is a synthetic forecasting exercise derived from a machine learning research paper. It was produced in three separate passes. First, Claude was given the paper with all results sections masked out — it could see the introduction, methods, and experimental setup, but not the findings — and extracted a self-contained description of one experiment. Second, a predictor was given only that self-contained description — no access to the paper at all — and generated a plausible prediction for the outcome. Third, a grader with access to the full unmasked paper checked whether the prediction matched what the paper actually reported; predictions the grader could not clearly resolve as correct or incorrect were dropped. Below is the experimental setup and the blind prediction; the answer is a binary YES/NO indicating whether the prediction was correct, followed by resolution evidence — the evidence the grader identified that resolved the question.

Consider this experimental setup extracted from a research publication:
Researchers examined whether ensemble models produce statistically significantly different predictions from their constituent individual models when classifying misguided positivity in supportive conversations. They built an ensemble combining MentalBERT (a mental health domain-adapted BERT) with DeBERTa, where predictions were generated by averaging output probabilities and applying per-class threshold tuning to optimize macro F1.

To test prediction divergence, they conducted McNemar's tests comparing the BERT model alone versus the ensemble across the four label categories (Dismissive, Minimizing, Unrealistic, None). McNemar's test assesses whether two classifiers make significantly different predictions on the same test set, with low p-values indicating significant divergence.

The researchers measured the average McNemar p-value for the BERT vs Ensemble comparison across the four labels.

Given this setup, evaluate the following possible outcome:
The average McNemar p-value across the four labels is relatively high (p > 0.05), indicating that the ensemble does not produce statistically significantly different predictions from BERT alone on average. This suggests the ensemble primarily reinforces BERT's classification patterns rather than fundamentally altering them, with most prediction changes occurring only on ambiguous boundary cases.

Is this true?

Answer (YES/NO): NO